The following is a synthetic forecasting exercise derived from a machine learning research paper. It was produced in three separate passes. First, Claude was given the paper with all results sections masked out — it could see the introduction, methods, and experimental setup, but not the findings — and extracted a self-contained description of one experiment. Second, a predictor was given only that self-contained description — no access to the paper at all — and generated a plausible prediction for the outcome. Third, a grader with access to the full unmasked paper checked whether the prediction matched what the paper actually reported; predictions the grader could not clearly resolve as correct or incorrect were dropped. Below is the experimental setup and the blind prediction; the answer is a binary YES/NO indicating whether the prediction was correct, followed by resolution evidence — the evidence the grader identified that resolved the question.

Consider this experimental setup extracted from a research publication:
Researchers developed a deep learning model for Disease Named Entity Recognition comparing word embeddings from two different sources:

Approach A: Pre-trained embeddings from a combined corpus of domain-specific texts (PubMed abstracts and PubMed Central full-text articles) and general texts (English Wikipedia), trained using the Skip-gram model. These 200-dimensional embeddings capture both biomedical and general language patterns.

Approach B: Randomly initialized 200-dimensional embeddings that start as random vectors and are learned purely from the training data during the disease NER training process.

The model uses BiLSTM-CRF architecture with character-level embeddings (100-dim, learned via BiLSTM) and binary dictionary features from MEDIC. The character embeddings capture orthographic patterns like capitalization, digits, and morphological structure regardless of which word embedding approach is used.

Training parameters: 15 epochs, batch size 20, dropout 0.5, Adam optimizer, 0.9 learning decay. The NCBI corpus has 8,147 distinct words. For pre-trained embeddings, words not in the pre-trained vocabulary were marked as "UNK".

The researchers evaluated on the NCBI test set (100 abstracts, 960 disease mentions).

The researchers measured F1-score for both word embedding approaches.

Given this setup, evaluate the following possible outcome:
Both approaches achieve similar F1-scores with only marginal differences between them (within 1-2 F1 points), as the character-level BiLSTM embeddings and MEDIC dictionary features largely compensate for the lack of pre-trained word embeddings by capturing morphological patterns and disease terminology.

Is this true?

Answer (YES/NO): YES